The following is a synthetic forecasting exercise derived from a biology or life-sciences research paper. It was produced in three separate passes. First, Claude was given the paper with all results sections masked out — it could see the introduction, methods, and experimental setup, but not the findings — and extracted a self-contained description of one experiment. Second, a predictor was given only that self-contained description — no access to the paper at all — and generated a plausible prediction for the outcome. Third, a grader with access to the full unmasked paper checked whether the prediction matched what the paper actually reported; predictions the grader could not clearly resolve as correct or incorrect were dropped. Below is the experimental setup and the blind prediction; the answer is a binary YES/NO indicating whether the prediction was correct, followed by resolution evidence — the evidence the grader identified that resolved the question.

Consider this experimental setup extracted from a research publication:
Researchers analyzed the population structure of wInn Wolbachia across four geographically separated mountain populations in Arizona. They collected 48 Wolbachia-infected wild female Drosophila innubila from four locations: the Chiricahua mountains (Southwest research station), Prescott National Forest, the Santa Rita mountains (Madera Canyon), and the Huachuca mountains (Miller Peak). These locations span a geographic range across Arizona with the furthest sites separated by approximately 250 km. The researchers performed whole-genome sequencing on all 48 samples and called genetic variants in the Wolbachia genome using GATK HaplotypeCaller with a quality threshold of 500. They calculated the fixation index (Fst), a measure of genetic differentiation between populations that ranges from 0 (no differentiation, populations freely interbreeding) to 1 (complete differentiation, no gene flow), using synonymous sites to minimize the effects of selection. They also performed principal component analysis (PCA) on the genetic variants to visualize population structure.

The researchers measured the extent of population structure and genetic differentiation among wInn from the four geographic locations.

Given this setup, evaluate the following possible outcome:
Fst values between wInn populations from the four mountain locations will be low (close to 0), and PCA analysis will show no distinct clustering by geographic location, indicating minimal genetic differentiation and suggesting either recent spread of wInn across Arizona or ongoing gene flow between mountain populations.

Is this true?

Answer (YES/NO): NO